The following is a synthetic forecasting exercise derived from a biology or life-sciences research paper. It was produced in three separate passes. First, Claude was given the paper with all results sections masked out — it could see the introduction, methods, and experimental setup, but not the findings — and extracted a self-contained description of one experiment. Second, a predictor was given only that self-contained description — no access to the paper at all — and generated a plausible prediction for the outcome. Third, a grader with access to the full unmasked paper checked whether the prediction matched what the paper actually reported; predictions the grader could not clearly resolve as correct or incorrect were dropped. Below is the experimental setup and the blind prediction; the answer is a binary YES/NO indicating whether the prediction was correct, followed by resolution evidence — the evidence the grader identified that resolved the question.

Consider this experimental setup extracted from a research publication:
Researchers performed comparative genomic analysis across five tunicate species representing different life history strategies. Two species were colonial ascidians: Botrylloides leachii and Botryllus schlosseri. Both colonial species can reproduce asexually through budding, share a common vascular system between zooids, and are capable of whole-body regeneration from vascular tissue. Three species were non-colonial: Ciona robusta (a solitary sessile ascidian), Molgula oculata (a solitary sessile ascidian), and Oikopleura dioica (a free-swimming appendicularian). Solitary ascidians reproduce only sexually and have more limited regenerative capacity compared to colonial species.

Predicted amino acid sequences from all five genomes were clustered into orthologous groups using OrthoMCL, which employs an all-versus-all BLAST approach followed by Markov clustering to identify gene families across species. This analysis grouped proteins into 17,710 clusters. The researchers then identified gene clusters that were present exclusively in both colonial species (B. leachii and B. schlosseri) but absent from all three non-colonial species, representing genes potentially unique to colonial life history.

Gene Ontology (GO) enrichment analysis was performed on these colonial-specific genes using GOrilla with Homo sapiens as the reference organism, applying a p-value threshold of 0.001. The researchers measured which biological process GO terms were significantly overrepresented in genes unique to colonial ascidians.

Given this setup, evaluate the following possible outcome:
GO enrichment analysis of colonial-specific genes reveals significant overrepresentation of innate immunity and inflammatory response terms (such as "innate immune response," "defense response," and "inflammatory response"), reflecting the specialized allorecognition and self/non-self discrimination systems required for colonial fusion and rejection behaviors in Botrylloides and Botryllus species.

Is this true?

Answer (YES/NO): NO